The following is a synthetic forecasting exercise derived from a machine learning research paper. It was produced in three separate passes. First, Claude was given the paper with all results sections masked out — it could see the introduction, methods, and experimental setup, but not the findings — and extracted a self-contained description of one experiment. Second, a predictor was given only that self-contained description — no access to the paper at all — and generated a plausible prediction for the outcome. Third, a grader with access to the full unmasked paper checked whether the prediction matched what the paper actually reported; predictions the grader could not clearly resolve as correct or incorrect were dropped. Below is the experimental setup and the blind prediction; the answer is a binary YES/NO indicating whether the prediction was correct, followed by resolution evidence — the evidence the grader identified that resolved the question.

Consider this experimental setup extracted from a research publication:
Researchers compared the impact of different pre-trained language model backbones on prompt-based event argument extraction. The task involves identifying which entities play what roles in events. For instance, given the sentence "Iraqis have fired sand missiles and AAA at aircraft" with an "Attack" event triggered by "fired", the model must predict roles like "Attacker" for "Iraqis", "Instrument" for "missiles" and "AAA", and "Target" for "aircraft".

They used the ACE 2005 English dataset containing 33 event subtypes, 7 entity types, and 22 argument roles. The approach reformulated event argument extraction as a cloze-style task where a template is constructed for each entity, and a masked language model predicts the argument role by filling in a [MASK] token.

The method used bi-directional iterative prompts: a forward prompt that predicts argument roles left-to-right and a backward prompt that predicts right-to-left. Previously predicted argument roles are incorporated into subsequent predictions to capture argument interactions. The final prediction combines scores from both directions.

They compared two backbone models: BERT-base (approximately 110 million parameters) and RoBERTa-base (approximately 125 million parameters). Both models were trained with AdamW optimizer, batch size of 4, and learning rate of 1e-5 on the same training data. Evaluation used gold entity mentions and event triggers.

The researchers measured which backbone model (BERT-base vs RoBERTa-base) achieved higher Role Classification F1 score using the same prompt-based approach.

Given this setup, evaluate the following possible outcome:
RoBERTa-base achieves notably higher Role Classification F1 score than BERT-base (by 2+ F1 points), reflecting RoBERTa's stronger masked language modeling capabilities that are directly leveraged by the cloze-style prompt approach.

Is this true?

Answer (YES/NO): YES